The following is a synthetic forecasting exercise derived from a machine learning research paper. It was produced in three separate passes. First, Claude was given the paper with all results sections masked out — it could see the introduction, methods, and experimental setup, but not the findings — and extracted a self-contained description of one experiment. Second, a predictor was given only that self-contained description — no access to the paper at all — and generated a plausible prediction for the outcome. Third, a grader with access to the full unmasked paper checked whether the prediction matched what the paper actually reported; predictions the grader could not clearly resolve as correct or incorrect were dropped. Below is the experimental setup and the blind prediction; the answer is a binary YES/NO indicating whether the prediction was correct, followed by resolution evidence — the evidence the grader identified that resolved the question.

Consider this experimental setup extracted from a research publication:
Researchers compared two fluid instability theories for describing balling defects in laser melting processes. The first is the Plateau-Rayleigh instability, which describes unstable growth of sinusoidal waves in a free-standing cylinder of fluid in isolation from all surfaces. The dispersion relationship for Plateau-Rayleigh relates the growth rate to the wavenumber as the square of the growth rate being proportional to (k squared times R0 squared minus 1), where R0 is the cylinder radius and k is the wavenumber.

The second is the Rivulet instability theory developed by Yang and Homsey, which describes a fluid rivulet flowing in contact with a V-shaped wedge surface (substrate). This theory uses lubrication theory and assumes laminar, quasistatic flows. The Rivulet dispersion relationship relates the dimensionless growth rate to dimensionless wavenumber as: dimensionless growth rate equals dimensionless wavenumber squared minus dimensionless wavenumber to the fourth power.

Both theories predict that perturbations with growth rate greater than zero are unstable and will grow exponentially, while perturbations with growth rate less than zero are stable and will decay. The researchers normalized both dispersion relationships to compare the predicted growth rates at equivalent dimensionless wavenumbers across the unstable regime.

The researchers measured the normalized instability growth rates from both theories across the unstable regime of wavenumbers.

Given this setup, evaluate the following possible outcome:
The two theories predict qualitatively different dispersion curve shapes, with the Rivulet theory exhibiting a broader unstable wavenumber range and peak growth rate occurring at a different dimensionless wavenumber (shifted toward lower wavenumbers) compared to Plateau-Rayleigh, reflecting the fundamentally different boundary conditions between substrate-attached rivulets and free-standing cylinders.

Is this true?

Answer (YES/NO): NO